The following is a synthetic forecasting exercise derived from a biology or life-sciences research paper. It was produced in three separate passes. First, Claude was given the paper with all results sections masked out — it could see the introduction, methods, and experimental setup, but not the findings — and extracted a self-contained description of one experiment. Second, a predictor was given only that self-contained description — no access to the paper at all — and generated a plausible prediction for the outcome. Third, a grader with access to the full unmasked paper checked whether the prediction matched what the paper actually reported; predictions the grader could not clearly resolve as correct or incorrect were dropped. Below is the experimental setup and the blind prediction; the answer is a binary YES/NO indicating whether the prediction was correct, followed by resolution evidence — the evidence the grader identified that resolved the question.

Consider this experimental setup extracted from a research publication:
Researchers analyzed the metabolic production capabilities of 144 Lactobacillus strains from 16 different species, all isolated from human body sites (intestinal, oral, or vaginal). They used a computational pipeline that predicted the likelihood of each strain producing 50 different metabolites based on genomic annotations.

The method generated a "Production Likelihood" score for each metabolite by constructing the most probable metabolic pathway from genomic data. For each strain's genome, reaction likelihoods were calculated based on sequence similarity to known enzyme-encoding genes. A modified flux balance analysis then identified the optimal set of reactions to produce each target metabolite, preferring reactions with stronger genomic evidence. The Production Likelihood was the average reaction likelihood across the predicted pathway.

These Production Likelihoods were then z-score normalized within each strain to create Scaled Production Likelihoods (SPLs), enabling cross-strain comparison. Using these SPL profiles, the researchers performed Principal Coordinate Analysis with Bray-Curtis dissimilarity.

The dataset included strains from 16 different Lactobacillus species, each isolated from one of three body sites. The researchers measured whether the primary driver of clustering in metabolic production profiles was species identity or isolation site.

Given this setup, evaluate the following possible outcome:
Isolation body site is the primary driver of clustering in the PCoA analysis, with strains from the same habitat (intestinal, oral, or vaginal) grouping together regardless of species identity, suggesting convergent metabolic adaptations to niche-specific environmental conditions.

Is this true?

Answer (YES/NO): YES